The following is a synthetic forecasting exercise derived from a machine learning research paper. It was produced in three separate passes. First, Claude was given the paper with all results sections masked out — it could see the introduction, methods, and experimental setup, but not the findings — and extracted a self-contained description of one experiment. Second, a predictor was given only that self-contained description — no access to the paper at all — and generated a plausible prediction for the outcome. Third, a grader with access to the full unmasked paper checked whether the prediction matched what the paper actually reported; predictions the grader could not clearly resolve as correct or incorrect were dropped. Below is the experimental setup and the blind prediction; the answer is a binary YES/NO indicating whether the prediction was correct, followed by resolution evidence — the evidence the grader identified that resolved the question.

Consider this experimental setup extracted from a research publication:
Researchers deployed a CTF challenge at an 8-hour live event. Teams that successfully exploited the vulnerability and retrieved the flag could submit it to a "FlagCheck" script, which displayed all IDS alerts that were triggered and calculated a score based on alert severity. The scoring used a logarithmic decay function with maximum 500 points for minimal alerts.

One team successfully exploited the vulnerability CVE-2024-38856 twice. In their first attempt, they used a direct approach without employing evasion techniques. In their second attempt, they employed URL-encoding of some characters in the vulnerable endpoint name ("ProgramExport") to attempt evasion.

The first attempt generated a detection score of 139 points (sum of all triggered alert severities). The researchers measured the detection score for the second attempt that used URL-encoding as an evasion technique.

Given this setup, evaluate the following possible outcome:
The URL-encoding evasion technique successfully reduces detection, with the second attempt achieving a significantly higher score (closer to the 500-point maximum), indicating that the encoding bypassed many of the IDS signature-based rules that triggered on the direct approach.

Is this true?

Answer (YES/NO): NO